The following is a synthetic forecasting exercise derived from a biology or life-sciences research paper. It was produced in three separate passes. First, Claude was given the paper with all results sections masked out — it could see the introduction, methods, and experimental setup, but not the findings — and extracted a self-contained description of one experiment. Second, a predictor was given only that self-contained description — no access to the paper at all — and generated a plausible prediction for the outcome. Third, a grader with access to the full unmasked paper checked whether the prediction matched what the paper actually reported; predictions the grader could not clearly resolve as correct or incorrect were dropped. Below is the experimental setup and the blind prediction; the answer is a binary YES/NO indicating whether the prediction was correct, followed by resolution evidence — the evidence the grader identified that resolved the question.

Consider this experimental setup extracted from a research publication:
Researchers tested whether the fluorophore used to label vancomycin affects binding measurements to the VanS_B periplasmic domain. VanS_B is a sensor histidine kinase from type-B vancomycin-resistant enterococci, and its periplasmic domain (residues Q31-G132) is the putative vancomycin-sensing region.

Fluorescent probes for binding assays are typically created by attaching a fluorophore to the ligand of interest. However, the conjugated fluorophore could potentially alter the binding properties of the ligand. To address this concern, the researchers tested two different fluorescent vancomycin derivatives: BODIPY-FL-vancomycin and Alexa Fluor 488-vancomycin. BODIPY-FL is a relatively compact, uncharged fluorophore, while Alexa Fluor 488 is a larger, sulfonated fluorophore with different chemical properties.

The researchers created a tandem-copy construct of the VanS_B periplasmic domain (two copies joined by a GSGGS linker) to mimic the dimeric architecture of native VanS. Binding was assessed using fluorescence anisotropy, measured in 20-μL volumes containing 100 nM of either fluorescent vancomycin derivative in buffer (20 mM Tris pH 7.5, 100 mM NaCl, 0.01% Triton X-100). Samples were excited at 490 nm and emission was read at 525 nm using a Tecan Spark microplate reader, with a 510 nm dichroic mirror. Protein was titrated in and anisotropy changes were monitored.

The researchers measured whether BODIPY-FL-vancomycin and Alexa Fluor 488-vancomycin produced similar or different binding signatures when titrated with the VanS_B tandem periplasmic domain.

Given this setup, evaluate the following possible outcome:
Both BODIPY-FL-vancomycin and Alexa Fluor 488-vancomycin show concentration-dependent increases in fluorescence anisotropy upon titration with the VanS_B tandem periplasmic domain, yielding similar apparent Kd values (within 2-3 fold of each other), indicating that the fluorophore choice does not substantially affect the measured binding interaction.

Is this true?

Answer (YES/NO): YES